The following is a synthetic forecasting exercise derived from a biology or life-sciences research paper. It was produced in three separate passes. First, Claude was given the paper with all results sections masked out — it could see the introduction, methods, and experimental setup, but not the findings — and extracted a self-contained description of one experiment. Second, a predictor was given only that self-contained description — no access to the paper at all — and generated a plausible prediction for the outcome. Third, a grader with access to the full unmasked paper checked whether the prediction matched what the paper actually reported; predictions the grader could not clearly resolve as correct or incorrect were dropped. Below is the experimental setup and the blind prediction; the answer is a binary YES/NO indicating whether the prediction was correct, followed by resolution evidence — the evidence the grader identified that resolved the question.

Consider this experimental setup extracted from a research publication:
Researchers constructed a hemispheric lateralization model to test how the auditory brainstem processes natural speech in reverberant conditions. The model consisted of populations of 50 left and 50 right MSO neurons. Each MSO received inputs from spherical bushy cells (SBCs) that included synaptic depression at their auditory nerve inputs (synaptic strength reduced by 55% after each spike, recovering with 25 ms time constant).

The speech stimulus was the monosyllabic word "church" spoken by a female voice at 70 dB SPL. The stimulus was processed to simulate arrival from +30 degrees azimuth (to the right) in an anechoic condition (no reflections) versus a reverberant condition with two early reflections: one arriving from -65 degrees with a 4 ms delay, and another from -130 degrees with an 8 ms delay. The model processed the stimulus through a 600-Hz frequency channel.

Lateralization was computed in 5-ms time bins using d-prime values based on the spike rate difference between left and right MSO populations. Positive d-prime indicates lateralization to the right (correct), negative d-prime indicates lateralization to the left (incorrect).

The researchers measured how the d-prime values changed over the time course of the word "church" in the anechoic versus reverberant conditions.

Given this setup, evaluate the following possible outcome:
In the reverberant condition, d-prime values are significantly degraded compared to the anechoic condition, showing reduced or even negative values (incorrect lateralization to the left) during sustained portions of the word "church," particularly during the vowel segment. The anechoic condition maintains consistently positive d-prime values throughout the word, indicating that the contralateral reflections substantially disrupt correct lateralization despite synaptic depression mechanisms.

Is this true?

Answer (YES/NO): NO